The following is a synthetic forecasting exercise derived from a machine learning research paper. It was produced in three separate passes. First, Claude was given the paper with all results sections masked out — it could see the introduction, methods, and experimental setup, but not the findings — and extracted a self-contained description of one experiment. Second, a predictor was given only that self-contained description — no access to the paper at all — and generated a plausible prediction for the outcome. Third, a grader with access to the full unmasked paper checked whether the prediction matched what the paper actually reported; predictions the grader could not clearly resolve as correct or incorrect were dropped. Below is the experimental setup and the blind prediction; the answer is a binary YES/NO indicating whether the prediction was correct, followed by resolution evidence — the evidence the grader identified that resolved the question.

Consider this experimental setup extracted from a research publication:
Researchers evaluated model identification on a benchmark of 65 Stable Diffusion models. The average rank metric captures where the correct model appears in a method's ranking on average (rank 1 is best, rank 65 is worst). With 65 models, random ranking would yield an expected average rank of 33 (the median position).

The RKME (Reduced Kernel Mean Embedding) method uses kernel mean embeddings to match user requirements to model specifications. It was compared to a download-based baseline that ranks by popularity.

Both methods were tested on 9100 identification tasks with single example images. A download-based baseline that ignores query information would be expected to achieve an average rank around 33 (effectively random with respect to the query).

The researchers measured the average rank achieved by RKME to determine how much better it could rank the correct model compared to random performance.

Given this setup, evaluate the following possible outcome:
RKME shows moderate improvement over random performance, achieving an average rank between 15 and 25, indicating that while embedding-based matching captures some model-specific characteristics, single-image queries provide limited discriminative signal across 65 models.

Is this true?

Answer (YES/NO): NO